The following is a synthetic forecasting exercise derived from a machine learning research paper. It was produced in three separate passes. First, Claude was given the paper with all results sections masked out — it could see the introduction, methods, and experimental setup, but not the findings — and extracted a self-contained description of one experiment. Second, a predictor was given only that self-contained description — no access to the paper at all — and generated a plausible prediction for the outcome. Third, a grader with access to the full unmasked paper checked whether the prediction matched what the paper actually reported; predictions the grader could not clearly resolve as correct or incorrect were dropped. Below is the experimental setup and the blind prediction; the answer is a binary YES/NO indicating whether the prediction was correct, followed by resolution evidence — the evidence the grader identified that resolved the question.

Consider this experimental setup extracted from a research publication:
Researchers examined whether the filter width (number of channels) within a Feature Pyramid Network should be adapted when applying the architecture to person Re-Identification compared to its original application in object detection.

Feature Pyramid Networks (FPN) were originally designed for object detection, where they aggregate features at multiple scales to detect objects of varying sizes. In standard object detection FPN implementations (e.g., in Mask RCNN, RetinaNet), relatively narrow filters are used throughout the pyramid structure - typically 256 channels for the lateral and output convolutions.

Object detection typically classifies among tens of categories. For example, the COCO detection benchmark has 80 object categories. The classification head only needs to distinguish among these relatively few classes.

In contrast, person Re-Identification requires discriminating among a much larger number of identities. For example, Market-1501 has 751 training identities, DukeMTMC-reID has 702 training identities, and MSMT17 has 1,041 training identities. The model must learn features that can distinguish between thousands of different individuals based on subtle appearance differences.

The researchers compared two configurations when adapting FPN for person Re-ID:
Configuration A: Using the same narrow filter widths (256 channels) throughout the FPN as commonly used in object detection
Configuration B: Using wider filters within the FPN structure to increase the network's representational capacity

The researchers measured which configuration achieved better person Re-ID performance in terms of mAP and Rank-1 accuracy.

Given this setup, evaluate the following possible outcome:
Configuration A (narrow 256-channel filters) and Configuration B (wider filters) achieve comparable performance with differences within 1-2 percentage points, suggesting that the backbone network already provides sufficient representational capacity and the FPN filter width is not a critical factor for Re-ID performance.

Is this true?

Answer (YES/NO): YES